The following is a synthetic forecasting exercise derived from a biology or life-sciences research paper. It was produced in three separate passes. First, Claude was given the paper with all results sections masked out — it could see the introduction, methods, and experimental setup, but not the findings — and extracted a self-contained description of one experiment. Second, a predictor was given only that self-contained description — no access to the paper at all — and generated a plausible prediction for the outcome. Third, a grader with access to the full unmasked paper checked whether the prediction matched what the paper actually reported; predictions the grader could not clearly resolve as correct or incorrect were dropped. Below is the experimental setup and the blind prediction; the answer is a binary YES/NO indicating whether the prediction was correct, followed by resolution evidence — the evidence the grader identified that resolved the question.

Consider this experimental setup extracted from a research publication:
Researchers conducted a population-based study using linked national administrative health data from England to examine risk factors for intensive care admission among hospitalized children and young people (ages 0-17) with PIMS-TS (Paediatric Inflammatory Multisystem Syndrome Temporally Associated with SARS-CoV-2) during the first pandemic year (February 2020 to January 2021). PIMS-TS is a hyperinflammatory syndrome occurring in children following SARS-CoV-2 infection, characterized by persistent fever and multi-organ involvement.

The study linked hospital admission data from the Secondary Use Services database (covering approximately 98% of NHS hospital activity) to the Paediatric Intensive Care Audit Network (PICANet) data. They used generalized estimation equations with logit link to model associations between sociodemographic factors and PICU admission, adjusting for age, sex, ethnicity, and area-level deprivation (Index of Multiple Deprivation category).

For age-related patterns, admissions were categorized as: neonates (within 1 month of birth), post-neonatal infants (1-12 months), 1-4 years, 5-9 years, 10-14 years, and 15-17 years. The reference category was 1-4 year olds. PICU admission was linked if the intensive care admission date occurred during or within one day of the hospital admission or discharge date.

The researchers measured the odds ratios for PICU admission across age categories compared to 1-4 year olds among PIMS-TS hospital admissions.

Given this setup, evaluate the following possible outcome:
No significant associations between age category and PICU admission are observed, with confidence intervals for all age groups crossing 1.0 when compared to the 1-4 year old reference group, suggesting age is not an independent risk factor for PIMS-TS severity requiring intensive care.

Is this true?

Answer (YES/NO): NO